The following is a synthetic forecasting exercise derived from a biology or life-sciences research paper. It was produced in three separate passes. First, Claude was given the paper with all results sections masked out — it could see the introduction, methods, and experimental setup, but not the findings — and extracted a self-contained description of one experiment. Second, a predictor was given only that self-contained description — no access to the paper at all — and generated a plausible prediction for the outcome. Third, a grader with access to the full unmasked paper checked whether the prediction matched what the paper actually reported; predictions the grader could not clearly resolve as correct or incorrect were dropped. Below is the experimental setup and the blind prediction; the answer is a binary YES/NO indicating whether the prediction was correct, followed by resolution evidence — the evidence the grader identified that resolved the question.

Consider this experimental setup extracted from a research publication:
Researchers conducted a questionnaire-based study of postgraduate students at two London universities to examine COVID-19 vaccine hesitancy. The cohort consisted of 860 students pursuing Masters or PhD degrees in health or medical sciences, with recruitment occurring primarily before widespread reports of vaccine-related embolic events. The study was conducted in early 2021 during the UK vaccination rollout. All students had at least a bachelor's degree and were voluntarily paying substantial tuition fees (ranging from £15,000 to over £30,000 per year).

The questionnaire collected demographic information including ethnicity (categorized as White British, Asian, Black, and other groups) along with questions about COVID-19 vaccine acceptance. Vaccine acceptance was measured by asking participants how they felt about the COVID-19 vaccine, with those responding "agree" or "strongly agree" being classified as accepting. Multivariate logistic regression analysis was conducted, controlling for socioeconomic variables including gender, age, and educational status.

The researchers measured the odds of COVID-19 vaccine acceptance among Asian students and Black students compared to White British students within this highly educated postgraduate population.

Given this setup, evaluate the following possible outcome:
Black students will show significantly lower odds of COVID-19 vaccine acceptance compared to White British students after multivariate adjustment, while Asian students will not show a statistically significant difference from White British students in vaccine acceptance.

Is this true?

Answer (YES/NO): NO